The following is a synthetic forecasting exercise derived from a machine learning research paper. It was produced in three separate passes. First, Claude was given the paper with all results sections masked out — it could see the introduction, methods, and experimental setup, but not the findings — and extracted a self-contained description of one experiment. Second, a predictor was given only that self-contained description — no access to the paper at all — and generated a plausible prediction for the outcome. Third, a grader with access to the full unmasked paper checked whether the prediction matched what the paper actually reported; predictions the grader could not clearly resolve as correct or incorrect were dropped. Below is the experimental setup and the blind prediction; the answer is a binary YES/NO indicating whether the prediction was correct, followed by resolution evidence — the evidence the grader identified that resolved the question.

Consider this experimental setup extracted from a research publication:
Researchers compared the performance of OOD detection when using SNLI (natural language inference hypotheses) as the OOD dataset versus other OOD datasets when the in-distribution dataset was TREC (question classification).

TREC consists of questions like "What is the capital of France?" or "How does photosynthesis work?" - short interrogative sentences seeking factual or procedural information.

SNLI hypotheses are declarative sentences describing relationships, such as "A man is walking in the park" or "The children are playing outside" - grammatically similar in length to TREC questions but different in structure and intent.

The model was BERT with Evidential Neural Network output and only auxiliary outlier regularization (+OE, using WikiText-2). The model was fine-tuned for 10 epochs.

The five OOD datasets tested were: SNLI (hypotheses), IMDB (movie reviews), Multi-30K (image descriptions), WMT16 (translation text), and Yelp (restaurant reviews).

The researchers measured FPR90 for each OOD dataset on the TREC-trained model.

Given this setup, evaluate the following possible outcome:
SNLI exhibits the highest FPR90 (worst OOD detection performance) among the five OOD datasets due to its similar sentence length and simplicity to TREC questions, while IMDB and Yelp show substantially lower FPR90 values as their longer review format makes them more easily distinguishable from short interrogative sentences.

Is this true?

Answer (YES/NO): NO